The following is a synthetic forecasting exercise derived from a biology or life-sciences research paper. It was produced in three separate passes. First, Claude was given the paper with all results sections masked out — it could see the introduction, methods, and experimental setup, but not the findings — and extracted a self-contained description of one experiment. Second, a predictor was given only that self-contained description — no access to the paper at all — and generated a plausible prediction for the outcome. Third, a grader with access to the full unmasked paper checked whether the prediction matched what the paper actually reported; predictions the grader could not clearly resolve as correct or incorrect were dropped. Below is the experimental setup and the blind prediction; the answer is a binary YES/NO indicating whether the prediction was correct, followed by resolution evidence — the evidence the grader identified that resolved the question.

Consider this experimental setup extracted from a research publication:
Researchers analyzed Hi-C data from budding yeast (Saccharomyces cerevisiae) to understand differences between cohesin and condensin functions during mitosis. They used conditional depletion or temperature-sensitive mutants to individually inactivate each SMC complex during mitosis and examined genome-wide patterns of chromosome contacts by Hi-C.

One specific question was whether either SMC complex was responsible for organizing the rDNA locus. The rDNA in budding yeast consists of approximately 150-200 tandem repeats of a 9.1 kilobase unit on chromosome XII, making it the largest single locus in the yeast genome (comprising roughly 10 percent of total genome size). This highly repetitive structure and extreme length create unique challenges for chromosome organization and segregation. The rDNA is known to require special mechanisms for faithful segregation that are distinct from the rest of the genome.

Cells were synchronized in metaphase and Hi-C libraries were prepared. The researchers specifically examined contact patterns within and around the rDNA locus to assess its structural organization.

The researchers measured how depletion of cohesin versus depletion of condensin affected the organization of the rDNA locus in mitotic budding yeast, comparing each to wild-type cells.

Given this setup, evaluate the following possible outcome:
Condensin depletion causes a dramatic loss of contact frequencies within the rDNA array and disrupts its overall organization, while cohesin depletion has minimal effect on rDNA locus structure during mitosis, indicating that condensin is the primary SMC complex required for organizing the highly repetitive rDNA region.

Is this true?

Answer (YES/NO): NO